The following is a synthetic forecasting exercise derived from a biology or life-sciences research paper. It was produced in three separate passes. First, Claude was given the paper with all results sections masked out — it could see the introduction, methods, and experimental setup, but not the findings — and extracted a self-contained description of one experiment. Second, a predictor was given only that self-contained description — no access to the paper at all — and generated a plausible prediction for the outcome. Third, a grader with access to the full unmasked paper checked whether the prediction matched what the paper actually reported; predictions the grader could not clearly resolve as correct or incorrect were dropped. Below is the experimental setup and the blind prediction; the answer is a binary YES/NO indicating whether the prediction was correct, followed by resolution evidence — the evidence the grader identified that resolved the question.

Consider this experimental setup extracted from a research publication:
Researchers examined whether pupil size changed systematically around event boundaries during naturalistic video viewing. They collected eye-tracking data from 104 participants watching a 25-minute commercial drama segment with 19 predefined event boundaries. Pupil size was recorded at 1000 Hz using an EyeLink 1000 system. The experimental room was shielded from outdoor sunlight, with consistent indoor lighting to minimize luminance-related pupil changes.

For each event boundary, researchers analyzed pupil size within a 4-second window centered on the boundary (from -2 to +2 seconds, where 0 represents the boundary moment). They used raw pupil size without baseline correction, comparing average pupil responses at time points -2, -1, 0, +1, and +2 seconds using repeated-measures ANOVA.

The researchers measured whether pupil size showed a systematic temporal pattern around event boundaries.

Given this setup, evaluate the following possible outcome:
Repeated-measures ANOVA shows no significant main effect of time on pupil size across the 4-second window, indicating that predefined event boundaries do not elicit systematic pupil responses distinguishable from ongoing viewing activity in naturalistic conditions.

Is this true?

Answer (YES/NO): NO